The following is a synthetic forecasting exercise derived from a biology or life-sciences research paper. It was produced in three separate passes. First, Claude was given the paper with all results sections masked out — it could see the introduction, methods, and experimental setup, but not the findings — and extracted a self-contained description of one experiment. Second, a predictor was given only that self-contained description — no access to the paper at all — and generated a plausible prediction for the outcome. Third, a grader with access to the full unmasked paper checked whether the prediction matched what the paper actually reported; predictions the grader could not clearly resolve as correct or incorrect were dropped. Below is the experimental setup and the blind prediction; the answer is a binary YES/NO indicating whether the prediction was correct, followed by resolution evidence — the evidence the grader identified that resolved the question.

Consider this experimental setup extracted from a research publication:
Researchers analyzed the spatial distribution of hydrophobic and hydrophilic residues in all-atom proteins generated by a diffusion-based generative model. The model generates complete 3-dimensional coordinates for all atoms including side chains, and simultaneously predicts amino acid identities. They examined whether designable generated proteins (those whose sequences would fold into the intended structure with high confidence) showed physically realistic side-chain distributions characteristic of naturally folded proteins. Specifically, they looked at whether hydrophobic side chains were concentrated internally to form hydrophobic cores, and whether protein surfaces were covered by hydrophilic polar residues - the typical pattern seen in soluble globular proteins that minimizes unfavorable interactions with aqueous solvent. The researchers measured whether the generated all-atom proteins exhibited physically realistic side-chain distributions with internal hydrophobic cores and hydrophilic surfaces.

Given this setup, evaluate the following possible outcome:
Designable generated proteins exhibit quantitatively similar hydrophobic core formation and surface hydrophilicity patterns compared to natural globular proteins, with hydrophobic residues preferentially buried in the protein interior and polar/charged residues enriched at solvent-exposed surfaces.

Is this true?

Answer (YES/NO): NO